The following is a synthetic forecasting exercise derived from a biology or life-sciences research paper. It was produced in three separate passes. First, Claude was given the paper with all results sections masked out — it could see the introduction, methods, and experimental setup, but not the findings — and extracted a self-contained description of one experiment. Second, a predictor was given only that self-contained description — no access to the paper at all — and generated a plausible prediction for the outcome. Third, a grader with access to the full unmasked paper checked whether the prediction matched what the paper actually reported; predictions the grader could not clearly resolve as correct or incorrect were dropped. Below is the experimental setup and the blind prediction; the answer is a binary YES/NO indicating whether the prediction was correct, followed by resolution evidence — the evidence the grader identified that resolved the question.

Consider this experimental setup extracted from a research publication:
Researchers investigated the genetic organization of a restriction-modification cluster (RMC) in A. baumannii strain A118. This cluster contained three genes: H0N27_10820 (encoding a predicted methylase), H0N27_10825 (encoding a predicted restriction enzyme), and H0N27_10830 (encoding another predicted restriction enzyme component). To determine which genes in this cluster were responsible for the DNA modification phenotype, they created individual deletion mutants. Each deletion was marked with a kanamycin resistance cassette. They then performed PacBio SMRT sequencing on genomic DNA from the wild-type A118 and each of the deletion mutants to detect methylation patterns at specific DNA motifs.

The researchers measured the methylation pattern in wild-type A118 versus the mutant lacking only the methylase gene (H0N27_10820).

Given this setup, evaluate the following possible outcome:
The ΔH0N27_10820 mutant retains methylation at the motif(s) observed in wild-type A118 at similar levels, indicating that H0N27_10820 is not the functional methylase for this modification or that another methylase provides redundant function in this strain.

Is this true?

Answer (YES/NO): NO